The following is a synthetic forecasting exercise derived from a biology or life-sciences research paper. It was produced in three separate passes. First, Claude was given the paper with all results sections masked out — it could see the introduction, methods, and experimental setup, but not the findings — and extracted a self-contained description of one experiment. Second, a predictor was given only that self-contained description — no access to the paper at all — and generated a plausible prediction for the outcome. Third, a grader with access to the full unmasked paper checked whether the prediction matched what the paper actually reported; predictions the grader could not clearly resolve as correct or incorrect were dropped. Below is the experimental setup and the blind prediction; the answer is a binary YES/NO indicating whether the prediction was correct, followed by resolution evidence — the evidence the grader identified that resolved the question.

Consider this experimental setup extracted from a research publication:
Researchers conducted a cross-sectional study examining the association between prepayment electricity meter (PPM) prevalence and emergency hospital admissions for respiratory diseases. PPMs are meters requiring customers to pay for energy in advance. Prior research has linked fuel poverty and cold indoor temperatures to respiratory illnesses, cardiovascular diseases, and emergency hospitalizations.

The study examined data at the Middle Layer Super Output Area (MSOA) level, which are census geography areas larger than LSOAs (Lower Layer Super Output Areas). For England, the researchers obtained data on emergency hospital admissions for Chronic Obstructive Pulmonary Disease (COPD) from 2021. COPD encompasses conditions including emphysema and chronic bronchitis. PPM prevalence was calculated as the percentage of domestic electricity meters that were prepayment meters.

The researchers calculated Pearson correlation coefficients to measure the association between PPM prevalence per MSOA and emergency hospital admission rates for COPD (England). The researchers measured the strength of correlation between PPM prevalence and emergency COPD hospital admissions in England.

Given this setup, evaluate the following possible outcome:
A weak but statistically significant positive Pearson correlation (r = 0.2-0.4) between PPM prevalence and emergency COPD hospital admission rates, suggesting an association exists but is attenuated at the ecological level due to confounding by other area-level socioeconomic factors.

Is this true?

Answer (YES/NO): NO